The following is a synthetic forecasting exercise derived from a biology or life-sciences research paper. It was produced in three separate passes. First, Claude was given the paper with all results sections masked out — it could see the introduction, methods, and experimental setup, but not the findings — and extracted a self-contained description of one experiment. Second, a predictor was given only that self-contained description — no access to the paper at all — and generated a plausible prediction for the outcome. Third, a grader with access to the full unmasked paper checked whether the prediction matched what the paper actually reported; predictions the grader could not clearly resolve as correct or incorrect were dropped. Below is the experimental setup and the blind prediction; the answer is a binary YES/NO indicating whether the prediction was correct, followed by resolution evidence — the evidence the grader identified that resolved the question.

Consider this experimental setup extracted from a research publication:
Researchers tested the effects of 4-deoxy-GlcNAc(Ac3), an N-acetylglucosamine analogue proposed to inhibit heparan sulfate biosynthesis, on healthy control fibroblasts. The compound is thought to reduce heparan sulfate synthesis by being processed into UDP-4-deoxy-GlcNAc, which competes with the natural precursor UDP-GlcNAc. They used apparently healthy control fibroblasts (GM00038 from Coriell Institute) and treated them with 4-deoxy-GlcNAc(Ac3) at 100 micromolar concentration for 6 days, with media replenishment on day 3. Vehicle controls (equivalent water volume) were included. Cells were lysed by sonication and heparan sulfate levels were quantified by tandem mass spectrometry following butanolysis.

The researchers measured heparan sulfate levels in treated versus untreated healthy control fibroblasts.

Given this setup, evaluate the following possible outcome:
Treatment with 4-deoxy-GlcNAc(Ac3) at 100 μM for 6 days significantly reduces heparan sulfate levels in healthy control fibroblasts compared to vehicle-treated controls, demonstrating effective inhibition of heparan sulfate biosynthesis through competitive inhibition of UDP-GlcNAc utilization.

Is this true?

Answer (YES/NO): NO